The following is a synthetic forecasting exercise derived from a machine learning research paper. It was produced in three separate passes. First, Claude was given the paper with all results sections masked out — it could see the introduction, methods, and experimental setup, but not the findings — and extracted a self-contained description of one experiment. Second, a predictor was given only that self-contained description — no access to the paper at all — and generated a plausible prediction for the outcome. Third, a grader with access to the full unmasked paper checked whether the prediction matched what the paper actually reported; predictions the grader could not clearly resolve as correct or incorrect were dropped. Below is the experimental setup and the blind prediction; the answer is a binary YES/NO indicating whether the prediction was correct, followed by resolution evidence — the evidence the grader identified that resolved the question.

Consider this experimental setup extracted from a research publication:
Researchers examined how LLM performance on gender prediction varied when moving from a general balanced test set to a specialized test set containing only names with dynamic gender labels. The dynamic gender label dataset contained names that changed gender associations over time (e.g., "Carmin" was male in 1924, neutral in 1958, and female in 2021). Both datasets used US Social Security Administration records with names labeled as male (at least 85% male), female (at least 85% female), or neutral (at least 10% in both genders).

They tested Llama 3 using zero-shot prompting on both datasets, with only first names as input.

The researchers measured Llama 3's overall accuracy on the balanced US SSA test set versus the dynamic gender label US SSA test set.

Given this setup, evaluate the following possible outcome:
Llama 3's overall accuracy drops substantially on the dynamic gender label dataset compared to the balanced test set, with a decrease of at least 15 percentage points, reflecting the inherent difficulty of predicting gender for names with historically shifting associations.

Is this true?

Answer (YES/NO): YES